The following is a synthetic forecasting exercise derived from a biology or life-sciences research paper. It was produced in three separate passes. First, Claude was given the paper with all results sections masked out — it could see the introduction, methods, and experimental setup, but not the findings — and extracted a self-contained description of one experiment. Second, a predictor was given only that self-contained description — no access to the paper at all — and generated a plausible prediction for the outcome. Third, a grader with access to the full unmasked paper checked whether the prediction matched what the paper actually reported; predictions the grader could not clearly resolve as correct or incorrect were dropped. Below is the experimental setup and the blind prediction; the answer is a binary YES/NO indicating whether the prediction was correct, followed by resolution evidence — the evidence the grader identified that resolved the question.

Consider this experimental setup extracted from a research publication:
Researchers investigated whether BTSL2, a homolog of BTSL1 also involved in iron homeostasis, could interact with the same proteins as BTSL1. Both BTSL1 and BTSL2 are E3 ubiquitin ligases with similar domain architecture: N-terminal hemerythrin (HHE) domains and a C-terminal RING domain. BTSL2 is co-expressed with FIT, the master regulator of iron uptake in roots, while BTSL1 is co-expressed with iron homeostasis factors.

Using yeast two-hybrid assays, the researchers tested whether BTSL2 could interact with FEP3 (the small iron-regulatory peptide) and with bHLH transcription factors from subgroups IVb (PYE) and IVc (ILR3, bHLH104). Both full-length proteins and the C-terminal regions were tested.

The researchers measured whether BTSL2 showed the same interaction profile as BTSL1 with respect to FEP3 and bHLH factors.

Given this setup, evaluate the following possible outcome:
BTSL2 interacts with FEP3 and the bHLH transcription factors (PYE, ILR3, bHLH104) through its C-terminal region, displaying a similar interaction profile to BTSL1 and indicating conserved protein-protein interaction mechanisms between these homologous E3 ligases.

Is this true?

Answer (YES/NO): NO